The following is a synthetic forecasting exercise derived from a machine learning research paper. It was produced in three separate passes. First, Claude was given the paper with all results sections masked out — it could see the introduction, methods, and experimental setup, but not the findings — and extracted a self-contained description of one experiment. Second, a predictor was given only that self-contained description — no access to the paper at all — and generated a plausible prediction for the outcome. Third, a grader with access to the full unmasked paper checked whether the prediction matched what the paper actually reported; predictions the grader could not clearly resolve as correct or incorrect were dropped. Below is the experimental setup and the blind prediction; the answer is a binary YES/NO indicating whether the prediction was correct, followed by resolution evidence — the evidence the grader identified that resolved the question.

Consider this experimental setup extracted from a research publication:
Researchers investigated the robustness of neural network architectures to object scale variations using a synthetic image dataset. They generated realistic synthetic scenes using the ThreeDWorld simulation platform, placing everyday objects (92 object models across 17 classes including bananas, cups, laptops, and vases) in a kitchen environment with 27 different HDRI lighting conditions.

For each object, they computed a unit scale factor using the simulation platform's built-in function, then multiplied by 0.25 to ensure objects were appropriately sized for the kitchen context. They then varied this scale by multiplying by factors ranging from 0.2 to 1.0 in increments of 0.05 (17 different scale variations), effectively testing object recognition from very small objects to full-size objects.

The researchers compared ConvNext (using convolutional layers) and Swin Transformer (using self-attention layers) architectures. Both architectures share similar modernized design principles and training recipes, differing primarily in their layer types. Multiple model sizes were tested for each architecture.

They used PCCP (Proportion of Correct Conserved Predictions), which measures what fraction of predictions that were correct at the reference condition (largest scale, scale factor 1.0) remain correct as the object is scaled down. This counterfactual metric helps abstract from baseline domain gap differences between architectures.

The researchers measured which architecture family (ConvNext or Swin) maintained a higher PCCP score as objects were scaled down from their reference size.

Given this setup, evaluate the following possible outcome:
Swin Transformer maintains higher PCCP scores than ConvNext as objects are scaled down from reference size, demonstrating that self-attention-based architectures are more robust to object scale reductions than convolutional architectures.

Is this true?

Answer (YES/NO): NO